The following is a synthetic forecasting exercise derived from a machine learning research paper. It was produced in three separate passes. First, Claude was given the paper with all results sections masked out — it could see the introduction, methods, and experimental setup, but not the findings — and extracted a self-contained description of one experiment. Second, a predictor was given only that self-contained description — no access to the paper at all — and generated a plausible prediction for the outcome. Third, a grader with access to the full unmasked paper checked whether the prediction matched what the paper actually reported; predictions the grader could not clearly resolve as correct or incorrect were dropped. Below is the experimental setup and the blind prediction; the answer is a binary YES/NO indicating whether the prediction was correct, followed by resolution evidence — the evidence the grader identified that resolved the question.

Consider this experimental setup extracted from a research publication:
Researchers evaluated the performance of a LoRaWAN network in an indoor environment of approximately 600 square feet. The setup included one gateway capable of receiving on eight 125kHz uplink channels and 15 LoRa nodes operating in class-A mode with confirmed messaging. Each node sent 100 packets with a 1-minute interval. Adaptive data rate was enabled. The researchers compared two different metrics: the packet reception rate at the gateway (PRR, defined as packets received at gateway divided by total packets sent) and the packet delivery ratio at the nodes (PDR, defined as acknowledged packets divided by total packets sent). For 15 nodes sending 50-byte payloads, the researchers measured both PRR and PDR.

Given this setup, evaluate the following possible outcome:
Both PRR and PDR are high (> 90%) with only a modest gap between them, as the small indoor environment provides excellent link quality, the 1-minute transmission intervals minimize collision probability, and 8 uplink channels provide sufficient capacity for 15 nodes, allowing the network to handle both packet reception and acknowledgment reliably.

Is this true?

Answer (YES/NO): NO